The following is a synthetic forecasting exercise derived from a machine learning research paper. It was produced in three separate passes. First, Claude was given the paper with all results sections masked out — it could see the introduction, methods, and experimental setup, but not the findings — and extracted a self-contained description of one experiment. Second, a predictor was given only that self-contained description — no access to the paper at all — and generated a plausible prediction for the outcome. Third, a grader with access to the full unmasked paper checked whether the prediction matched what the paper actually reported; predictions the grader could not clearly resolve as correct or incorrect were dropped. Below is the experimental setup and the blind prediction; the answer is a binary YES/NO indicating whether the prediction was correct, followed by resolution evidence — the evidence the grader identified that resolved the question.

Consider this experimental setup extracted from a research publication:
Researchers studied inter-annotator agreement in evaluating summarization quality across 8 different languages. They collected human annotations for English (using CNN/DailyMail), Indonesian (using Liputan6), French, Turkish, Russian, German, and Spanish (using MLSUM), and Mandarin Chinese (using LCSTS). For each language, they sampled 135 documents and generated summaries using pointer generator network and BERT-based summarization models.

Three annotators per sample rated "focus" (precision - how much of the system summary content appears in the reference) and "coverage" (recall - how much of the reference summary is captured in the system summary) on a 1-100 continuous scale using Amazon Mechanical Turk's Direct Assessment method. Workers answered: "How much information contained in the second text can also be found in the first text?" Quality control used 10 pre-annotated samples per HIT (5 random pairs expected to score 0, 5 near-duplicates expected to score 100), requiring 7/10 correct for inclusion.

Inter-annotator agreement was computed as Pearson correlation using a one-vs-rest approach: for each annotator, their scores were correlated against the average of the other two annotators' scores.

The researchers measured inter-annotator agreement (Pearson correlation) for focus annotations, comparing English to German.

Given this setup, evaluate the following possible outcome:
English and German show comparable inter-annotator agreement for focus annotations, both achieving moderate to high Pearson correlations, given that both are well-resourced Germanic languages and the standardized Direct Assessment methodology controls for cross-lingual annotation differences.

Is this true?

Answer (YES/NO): NO